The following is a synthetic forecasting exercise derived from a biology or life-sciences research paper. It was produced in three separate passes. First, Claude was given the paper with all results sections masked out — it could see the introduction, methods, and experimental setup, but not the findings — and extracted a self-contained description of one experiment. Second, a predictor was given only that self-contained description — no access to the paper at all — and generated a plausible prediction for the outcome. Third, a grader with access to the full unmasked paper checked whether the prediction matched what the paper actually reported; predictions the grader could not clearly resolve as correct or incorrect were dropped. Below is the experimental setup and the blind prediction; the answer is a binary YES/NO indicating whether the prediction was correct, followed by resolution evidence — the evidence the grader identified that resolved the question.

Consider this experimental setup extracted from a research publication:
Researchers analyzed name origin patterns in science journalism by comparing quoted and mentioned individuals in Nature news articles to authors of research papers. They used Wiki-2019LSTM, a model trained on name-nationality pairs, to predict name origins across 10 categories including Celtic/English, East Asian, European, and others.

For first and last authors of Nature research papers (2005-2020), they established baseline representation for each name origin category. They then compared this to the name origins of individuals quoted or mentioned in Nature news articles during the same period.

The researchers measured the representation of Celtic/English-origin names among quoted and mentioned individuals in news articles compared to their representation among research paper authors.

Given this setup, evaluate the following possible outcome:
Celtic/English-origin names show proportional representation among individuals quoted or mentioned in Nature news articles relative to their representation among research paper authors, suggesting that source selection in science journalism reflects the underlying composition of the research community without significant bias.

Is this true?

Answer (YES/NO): NO